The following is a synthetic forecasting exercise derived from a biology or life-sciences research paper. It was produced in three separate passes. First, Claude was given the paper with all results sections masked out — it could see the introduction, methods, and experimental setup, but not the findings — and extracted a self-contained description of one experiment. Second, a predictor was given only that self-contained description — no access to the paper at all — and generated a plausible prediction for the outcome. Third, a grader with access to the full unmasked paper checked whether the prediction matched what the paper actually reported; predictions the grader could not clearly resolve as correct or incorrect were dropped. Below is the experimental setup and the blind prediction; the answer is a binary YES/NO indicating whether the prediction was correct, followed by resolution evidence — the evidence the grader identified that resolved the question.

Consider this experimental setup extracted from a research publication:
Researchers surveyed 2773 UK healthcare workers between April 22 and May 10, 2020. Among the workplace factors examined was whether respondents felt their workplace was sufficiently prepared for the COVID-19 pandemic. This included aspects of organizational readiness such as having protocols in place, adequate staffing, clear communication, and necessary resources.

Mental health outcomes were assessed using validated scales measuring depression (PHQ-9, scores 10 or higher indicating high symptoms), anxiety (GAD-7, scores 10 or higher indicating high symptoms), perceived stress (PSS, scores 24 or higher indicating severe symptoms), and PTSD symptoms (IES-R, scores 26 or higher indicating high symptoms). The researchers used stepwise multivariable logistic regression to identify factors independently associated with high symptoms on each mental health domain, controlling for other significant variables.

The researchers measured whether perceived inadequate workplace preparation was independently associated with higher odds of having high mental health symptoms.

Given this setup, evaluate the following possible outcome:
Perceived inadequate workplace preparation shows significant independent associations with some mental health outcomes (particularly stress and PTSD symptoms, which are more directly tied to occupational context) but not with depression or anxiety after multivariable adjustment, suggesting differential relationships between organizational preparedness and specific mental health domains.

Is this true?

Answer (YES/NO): NO